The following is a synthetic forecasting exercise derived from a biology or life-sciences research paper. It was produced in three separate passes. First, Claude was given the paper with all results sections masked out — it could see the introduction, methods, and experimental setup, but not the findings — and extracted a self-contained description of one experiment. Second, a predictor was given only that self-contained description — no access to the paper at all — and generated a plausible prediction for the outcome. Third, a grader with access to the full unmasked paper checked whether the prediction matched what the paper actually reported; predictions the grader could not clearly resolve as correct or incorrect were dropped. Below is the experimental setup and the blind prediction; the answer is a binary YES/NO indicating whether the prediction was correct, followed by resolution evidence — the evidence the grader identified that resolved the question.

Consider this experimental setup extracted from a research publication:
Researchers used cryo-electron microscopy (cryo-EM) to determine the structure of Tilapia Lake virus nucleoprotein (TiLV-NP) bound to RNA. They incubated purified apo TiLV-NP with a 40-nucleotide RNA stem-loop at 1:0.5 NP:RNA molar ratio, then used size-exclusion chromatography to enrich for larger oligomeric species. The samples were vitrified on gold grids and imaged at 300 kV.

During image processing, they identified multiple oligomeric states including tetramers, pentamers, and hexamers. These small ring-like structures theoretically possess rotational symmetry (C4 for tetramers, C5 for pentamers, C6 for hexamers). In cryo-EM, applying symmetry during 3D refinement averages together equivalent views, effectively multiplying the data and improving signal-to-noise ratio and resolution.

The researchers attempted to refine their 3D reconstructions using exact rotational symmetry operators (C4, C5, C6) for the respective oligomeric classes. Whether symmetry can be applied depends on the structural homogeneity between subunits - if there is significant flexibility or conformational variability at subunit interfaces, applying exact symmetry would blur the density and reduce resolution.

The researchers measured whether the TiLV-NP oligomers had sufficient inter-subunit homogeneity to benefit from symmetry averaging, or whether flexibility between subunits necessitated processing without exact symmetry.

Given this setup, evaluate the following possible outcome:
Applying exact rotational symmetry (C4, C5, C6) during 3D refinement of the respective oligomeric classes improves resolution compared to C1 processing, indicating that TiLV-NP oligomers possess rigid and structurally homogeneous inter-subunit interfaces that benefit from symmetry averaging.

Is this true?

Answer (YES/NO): NO